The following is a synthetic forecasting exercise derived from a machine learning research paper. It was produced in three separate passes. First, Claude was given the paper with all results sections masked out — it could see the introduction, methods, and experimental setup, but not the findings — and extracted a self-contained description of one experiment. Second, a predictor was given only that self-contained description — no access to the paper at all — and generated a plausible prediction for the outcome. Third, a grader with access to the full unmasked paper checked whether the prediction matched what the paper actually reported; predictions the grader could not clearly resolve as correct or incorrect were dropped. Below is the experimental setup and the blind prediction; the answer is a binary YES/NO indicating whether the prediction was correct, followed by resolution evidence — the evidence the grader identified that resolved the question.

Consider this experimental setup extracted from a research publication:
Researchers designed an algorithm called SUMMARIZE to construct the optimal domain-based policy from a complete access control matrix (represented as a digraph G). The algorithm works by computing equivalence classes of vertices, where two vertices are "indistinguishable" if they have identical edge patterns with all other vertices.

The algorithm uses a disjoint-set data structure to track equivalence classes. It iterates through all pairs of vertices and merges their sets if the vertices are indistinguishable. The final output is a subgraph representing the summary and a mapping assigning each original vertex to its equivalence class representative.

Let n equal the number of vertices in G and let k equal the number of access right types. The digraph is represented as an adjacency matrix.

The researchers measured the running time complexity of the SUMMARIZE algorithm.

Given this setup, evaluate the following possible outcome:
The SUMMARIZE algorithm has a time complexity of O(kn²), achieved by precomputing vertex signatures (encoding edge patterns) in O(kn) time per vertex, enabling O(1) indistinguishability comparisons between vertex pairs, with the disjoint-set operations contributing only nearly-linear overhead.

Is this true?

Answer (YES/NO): NO